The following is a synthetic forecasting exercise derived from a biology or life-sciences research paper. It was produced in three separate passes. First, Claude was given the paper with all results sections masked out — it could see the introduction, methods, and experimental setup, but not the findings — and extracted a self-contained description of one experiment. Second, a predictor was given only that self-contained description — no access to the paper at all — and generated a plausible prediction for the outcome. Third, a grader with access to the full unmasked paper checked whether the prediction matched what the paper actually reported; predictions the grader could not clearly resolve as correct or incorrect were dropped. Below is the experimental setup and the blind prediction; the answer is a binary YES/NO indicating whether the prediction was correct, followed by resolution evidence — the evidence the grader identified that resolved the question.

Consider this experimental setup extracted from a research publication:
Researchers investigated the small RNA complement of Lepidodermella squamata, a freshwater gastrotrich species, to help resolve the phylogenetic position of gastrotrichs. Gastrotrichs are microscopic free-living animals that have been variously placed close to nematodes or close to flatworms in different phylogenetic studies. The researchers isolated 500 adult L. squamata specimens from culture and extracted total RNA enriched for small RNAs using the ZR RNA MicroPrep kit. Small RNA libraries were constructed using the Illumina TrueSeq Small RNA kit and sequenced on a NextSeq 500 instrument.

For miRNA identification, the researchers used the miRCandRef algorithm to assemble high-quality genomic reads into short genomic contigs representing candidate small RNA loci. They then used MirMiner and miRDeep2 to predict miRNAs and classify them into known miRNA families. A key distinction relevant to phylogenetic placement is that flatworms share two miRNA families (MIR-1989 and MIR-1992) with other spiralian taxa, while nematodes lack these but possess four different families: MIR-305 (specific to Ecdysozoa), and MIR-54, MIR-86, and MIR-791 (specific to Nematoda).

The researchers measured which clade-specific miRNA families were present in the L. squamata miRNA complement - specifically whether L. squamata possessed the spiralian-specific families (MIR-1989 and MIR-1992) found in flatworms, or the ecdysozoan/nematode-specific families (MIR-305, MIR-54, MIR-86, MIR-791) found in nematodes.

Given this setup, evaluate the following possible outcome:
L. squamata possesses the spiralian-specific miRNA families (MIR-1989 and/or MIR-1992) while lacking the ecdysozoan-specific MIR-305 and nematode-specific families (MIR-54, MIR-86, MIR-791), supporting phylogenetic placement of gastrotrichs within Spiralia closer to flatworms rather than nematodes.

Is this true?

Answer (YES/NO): YES